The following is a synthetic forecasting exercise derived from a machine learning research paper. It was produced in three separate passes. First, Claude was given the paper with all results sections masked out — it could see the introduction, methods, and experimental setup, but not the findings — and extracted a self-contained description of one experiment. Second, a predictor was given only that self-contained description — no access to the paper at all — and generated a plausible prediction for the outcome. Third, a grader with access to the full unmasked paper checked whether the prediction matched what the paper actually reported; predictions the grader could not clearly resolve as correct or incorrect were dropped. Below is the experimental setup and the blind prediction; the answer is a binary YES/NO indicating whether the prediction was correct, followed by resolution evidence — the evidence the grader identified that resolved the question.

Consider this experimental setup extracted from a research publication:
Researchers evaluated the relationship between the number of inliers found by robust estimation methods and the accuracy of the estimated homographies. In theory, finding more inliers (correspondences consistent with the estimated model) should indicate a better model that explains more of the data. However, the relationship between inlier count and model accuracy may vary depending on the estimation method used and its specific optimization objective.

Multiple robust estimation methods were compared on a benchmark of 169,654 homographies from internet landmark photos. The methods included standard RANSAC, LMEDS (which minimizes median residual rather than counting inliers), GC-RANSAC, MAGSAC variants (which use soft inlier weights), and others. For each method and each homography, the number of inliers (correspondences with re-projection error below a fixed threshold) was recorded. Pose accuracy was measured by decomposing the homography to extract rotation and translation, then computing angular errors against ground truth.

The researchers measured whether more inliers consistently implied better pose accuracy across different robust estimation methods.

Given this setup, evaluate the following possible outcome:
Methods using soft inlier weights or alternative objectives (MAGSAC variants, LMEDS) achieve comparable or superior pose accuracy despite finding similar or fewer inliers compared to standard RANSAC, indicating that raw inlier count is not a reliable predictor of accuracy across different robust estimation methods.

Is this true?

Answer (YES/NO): NO